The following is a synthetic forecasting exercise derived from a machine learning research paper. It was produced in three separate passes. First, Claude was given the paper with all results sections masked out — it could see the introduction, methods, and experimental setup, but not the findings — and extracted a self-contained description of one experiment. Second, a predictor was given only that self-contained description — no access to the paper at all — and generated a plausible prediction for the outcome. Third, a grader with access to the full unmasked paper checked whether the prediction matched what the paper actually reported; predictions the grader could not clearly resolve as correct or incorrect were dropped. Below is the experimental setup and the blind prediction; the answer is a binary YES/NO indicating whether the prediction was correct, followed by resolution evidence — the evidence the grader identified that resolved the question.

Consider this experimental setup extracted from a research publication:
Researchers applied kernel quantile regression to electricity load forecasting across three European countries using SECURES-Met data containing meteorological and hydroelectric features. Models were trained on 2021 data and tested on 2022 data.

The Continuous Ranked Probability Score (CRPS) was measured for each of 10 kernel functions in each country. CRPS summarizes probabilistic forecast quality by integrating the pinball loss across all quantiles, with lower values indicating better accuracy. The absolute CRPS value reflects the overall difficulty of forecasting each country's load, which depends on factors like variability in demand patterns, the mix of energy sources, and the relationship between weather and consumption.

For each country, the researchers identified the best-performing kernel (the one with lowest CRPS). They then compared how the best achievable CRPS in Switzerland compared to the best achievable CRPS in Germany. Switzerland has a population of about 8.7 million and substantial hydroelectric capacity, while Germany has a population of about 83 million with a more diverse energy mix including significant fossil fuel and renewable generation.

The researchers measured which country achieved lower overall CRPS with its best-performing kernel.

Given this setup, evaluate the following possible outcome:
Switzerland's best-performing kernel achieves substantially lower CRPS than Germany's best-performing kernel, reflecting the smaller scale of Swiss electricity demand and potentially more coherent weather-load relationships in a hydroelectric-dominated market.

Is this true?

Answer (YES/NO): YES